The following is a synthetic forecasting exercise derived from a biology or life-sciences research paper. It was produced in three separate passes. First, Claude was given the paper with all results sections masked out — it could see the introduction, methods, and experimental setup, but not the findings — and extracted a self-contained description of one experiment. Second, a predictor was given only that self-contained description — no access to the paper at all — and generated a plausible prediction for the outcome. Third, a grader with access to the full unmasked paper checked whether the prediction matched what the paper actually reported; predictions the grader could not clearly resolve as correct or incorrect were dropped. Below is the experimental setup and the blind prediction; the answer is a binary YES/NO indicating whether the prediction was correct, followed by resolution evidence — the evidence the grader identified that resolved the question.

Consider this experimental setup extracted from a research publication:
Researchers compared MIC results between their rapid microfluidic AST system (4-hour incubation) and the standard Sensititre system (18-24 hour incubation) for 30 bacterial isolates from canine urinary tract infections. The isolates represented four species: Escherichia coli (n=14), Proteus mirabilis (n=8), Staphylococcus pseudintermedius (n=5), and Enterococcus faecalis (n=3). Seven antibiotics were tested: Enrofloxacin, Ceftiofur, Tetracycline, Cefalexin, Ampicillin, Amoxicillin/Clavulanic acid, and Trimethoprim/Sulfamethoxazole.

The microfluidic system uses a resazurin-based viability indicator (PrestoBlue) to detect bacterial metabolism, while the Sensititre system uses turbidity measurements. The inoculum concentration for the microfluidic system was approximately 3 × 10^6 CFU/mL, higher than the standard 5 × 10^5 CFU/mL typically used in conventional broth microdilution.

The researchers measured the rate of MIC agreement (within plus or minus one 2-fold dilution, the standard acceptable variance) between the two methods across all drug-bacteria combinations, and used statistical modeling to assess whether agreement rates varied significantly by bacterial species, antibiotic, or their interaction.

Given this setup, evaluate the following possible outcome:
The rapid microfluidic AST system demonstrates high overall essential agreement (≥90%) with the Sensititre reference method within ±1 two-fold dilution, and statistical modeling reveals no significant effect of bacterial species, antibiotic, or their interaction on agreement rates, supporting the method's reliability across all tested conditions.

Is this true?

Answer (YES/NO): YES